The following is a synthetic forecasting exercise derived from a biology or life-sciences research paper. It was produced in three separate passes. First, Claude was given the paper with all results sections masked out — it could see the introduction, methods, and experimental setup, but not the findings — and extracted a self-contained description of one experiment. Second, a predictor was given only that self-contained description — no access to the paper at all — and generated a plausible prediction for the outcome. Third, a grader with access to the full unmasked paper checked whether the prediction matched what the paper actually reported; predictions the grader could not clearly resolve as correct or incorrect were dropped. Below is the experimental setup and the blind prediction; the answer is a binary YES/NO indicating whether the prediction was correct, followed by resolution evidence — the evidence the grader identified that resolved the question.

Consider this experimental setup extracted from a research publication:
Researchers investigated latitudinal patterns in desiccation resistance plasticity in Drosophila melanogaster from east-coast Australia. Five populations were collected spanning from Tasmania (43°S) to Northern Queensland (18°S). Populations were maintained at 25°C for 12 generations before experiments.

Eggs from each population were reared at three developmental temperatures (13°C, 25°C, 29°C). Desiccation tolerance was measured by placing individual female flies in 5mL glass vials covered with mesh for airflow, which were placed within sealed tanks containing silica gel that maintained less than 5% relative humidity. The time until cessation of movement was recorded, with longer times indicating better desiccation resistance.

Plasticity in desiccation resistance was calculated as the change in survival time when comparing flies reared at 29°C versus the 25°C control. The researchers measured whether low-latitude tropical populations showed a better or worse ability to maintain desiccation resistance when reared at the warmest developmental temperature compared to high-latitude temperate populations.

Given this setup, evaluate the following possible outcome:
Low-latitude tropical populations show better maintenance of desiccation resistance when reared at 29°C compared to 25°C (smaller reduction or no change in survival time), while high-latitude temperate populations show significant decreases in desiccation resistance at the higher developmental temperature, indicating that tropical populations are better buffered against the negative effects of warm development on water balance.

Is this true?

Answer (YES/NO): YES